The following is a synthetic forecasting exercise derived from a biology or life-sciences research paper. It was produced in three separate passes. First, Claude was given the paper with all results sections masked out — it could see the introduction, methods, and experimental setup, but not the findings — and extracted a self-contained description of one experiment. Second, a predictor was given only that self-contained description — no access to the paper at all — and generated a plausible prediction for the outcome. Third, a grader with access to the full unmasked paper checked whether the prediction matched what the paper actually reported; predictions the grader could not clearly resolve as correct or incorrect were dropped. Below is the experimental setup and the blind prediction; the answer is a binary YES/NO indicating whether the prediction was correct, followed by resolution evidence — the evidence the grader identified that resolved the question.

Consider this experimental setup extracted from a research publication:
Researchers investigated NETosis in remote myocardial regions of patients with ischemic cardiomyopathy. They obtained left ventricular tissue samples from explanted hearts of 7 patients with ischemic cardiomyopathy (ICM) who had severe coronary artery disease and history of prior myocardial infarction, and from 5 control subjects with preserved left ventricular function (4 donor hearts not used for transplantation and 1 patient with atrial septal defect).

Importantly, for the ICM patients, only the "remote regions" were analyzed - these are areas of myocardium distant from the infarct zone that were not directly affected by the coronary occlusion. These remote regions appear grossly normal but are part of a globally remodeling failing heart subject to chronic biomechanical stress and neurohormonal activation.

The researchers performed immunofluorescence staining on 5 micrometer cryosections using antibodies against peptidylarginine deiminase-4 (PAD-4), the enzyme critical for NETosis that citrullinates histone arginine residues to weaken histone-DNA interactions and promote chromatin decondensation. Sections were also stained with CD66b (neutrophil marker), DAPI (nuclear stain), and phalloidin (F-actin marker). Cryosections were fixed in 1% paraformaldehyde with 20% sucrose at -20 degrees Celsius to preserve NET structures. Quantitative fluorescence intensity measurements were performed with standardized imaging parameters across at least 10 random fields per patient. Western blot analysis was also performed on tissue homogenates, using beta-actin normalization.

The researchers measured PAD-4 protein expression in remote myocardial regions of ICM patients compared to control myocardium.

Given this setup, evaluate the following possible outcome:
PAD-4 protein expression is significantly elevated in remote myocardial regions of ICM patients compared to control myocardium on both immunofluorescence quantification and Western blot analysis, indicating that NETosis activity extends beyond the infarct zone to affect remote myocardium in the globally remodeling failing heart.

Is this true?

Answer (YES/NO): NO